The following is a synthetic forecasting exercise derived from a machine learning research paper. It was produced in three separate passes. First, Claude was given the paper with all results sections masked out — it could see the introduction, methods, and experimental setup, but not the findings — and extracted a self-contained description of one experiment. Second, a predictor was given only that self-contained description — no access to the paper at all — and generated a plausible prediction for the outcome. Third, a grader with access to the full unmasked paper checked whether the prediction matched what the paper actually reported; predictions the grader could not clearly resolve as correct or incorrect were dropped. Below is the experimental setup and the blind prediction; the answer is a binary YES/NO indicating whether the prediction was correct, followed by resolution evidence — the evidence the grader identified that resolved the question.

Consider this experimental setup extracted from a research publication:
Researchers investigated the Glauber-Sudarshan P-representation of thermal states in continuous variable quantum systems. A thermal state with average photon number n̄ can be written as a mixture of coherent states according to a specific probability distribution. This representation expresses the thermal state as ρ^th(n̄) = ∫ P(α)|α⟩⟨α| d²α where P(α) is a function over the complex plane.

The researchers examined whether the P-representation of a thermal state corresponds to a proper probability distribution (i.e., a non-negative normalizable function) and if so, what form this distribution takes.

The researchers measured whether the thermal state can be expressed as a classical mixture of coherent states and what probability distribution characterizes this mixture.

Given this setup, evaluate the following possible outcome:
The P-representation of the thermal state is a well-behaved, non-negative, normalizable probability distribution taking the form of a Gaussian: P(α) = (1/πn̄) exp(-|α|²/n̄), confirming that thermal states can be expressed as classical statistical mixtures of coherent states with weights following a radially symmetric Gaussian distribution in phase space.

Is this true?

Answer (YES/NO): YES